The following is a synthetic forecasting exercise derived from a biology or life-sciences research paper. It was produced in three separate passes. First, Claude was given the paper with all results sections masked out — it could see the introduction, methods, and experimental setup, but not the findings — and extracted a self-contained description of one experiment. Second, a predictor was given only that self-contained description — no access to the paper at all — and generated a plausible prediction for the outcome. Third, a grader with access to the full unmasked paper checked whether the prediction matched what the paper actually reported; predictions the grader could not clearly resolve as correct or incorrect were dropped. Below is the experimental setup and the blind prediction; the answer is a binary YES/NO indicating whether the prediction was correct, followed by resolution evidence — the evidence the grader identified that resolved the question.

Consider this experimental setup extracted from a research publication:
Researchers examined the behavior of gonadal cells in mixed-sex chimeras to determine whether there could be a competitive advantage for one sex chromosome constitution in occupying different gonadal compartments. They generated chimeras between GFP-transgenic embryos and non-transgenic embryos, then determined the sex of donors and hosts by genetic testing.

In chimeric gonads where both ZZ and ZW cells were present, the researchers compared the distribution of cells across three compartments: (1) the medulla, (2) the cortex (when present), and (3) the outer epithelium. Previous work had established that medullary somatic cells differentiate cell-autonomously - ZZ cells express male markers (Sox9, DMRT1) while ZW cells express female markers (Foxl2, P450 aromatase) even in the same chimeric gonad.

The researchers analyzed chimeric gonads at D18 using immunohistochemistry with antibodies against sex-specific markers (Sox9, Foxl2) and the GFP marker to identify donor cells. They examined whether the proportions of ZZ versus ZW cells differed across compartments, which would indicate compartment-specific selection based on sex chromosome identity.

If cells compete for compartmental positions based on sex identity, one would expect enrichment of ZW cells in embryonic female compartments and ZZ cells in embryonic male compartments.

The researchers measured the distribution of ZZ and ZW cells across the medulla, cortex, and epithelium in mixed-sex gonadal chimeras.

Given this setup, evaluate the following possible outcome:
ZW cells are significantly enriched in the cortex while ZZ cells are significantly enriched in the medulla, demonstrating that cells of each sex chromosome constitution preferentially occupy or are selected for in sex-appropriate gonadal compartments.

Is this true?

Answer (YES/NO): NO